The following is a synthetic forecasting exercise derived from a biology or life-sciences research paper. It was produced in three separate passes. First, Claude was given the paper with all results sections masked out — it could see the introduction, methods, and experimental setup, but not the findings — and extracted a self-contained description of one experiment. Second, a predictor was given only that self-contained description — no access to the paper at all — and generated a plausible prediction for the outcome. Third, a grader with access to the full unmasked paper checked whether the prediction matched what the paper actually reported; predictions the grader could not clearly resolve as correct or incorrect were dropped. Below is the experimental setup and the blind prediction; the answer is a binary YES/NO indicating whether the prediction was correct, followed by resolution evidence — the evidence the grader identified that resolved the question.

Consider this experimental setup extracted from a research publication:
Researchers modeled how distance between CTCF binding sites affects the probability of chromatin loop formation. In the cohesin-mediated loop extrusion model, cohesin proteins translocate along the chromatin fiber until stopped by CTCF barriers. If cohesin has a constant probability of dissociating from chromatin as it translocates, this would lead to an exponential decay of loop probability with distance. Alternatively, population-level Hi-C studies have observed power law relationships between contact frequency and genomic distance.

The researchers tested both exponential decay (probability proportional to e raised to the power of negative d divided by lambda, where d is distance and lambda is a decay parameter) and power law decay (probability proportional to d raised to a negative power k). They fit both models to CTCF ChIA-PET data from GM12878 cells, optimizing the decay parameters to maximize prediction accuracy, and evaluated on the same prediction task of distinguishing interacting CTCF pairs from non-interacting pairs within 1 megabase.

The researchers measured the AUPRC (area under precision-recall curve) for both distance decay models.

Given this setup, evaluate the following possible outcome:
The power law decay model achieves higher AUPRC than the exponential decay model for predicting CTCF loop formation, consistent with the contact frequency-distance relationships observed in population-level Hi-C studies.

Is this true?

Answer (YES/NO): NO